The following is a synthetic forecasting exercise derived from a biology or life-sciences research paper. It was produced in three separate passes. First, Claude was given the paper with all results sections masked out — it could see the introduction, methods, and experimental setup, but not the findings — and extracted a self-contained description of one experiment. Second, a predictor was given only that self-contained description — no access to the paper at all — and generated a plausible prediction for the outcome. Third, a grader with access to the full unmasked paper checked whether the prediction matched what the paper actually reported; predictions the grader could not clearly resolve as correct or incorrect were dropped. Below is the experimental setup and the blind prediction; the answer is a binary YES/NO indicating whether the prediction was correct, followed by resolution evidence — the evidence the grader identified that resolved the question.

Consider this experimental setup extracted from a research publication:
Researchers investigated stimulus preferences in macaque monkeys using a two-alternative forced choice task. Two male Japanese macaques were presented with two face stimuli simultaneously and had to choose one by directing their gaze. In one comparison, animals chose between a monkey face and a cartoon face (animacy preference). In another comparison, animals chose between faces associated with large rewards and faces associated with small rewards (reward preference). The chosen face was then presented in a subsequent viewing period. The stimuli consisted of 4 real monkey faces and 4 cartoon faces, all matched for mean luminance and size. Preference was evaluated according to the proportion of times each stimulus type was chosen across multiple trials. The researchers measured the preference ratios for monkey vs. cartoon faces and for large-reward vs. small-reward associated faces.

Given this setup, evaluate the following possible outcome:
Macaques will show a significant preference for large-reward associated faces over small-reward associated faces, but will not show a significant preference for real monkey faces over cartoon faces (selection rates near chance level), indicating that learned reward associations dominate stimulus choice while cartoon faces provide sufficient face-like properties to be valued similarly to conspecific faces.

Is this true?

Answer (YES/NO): NO